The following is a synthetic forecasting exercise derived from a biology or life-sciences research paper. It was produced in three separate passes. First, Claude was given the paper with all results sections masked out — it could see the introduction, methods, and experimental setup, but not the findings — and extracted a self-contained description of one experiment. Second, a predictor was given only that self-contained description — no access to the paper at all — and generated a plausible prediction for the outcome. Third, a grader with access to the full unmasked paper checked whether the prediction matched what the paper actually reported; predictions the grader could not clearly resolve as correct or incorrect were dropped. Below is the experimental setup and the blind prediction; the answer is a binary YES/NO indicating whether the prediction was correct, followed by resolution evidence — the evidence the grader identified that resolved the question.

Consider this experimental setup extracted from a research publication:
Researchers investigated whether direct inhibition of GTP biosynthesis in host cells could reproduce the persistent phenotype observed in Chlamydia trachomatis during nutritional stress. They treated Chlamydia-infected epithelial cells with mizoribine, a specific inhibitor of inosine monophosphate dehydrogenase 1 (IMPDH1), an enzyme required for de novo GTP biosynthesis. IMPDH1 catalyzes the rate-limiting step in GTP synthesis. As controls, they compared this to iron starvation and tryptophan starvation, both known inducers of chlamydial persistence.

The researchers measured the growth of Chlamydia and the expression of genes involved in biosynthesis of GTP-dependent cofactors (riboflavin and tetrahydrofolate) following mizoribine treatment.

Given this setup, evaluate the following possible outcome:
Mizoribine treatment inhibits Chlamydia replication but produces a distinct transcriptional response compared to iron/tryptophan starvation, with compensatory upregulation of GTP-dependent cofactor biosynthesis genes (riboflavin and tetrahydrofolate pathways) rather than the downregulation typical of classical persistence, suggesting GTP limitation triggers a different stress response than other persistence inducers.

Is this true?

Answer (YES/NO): NO